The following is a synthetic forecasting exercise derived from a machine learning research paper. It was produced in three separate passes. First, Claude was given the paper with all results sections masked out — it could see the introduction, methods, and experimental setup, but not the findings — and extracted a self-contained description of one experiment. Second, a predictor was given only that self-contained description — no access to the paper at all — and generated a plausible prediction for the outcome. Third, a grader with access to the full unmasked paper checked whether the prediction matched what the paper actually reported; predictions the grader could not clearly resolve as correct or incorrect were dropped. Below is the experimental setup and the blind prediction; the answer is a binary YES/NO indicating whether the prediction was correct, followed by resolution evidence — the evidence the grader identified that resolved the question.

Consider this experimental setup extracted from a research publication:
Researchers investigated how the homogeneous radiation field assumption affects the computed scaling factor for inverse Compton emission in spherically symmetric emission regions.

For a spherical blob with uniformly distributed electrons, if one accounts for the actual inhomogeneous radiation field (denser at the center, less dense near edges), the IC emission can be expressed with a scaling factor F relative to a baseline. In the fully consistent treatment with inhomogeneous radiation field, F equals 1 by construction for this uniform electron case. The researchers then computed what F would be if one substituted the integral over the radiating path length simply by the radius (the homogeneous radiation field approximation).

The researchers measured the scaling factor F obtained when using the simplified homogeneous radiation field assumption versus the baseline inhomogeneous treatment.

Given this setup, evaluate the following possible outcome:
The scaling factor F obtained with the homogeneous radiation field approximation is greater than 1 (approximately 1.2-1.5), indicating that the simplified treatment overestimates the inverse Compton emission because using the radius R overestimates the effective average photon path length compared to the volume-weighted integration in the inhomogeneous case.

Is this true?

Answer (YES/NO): YES